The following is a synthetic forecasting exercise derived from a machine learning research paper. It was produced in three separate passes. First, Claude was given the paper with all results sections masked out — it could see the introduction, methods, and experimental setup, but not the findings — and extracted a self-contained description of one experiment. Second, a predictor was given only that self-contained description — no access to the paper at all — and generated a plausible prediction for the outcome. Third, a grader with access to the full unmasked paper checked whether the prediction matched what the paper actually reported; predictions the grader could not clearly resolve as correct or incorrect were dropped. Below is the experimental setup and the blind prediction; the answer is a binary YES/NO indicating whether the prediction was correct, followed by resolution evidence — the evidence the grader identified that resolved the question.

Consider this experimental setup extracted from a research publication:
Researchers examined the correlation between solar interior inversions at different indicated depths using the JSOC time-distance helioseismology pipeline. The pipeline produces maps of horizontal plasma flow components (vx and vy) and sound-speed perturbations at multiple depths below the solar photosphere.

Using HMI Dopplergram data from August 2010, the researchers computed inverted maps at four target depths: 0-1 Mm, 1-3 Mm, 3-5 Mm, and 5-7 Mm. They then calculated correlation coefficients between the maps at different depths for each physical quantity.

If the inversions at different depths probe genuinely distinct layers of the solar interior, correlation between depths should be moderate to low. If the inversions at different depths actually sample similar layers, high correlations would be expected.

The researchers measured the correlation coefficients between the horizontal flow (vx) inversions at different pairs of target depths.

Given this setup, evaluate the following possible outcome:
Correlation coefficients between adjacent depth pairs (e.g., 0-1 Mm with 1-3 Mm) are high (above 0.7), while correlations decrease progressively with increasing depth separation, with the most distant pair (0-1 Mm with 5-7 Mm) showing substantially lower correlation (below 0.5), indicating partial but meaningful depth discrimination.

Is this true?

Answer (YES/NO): NO